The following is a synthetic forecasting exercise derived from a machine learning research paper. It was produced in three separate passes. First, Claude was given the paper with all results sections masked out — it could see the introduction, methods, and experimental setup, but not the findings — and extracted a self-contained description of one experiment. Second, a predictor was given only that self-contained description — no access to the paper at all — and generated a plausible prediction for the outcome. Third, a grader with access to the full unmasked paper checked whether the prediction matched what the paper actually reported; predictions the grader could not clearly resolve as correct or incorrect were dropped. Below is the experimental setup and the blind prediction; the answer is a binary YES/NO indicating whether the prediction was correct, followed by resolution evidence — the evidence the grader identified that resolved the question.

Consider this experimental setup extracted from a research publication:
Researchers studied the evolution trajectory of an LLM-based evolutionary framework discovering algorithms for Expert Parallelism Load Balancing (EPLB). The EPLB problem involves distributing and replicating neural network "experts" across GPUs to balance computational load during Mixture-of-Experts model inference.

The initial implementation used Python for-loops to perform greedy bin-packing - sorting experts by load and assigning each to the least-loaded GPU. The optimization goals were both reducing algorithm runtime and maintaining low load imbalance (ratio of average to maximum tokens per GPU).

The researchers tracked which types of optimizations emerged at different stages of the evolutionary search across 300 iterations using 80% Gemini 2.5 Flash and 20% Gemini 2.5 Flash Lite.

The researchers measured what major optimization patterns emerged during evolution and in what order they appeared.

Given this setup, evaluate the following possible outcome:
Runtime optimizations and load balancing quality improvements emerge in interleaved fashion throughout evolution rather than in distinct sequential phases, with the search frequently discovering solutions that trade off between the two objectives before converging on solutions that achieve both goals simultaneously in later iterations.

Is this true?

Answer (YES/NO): NO